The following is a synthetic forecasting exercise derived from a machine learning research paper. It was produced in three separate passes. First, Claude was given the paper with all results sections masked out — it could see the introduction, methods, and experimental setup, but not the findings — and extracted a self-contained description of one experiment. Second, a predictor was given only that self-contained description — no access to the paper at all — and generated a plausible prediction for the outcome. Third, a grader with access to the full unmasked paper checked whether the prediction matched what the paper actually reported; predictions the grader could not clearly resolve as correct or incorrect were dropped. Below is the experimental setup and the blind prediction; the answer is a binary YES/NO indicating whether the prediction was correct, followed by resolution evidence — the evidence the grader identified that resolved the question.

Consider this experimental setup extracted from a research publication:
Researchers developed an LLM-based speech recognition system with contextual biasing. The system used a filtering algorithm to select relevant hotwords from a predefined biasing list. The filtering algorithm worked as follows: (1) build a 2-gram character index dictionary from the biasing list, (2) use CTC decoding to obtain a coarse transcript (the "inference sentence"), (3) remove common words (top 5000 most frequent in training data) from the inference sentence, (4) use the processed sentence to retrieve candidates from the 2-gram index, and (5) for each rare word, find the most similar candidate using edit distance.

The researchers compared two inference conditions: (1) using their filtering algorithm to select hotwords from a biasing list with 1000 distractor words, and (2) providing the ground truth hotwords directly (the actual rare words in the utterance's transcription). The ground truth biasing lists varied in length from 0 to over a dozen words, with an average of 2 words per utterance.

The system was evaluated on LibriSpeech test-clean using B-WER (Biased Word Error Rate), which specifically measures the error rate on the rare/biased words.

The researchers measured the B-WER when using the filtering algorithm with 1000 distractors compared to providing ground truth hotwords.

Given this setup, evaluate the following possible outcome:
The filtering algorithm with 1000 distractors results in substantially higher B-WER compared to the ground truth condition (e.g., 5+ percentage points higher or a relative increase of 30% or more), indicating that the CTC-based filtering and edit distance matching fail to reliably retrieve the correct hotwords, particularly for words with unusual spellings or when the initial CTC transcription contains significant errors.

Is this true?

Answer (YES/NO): NO